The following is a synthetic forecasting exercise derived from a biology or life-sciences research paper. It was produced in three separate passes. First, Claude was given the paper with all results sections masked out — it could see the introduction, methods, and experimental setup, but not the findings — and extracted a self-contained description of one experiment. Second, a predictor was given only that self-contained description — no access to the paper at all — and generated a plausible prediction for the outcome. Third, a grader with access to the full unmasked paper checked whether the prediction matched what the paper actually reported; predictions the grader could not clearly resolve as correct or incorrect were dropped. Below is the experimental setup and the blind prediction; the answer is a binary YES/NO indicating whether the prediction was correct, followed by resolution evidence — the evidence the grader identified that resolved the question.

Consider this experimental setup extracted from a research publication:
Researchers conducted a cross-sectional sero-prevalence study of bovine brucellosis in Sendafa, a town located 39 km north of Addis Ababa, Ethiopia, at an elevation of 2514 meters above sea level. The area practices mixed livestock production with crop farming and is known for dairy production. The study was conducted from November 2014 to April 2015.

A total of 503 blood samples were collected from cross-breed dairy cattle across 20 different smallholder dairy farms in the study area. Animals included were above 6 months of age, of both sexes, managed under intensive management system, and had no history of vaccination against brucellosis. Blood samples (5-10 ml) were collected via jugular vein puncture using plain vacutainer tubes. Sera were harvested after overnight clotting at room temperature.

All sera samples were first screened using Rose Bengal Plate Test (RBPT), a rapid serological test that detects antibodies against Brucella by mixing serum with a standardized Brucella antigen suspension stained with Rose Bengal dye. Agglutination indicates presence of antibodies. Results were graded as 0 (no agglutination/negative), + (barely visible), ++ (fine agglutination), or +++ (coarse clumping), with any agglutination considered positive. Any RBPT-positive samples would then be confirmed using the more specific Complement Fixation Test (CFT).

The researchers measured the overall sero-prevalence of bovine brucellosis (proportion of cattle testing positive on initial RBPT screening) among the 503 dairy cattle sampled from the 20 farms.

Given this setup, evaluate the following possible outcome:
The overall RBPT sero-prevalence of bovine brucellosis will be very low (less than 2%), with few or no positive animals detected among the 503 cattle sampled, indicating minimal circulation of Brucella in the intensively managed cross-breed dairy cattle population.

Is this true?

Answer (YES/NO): YES